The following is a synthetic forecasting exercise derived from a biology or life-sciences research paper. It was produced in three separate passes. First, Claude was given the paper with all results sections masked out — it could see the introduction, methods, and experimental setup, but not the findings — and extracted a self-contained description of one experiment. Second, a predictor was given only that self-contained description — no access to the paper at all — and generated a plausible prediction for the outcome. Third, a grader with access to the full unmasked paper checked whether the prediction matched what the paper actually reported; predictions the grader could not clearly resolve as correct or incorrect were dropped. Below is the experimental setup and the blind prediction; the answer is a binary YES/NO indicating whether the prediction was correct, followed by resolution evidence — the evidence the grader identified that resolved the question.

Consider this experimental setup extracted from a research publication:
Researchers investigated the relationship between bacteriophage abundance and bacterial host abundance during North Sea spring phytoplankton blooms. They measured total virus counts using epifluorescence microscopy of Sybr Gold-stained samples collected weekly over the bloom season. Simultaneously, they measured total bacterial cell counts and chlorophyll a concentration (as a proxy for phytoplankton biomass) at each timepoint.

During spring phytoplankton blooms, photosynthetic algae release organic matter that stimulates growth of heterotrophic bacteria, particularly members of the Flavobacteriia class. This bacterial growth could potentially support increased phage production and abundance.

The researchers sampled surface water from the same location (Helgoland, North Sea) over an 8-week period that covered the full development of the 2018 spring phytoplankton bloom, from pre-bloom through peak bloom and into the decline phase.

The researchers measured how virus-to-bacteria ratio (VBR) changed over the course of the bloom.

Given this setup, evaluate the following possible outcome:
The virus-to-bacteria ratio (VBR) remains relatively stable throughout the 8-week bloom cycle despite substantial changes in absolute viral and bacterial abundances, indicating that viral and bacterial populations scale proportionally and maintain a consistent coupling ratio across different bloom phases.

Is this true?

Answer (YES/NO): NO